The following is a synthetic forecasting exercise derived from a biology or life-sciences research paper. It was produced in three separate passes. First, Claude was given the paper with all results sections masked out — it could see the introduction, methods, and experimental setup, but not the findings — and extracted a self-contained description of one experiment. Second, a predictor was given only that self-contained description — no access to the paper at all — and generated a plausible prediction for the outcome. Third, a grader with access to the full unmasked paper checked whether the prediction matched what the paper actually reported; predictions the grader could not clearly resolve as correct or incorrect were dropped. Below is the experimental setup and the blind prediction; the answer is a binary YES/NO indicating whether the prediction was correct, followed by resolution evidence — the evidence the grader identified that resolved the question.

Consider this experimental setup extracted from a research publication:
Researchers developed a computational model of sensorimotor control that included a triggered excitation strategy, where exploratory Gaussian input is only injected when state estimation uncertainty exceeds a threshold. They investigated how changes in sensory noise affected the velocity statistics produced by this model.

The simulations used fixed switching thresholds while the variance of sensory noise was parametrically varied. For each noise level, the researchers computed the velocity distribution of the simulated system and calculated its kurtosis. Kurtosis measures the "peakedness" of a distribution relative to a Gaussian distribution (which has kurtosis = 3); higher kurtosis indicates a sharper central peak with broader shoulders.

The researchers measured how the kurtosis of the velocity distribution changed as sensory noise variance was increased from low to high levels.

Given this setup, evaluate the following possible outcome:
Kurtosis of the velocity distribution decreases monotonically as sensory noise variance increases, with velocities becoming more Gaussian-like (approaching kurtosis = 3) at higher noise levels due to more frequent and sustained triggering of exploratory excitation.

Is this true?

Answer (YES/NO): YES